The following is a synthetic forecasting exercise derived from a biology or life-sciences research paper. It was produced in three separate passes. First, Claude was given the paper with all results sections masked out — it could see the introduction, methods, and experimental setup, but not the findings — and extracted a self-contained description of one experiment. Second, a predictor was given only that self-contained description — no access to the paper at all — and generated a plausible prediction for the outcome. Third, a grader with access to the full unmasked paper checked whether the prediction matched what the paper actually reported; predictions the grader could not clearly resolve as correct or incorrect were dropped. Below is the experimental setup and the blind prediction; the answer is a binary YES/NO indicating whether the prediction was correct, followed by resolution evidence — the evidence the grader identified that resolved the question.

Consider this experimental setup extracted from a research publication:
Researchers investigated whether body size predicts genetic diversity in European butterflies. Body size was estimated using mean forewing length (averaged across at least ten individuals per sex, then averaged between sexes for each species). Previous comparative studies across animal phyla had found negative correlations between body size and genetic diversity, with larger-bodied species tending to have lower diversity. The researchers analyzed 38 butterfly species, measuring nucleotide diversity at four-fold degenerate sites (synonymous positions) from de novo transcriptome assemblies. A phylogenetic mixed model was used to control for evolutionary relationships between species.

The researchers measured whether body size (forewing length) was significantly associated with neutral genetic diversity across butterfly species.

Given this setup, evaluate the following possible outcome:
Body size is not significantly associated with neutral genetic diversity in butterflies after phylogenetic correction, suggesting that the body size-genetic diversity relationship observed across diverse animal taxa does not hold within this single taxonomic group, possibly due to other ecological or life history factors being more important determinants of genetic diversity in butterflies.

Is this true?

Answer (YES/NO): NO